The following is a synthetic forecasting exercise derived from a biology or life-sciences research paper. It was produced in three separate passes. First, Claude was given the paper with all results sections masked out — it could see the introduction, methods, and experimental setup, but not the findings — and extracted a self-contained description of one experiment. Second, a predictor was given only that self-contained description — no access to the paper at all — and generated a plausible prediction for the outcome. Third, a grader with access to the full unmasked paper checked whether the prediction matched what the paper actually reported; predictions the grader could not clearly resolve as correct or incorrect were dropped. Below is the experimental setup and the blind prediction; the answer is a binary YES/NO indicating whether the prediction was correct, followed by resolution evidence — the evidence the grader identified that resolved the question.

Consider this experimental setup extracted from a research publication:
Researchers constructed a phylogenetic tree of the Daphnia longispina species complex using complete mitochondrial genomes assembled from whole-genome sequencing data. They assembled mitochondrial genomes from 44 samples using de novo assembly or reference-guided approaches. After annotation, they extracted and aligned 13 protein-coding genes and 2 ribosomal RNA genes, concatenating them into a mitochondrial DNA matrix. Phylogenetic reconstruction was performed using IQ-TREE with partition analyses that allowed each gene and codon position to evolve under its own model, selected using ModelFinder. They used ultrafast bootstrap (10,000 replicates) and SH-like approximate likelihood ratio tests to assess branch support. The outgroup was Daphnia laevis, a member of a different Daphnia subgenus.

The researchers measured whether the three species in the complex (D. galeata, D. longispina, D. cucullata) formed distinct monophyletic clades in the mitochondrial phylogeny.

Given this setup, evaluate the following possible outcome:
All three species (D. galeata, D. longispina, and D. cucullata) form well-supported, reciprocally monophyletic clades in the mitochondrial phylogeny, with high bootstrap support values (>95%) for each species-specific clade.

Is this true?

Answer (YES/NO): NO